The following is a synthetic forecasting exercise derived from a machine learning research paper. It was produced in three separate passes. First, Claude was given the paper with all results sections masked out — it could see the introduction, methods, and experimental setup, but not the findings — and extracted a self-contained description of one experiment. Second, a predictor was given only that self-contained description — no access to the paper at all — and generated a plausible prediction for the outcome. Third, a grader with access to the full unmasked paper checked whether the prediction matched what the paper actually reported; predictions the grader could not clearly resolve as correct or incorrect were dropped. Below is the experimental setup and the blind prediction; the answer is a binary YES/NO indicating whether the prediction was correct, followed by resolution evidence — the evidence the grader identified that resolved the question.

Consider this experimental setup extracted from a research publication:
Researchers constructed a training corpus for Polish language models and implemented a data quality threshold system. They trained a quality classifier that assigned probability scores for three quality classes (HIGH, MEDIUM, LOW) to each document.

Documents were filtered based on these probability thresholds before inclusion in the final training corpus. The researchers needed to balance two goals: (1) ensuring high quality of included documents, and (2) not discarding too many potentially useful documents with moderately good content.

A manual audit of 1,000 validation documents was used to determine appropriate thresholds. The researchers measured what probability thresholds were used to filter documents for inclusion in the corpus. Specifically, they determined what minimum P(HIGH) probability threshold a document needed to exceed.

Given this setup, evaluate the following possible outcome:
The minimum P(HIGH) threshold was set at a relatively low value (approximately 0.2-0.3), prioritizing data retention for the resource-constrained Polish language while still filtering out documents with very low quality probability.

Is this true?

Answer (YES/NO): NO